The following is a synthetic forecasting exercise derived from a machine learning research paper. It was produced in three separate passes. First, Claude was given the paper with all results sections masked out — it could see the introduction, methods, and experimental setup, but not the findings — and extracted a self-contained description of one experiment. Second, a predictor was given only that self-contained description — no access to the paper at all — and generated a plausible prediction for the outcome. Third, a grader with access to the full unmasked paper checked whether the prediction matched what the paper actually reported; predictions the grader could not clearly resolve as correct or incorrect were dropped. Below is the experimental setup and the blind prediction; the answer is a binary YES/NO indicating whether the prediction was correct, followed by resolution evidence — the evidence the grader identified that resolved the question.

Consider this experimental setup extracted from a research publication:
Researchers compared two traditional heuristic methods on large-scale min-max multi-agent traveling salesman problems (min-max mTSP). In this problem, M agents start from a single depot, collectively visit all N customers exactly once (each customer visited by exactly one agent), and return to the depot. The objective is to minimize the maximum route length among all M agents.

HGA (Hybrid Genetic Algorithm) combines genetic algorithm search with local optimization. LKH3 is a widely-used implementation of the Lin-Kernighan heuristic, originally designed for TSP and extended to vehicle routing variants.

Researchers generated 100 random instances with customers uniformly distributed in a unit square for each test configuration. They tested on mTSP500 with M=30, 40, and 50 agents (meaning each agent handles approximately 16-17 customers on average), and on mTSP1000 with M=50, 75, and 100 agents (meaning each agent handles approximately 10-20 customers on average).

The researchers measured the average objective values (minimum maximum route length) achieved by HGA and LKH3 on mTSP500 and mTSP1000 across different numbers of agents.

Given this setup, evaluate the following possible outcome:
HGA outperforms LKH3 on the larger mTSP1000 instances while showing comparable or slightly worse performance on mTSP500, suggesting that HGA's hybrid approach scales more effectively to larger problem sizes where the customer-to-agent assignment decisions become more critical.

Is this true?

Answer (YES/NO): NO